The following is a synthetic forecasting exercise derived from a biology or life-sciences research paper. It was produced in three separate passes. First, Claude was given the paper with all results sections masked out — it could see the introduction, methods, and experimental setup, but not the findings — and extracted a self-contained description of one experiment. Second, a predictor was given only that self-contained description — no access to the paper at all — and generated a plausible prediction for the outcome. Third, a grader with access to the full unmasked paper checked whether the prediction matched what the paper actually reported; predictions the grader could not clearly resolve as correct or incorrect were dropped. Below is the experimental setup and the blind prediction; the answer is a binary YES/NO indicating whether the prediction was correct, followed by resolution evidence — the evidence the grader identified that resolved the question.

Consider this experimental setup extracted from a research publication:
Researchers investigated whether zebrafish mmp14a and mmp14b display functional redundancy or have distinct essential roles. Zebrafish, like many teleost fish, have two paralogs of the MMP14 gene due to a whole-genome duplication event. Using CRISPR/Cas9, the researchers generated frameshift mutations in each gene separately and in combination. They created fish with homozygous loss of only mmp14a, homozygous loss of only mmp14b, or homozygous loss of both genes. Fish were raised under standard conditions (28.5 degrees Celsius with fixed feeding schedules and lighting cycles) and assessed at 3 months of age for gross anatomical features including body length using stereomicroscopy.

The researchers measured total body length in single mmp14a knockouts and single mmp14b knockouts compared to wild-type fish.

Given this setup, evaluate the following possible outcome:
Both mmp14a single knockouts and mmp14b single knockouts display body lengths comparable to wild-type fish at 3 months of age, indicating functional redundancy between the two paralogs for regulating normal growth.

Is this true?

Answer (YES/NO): YES